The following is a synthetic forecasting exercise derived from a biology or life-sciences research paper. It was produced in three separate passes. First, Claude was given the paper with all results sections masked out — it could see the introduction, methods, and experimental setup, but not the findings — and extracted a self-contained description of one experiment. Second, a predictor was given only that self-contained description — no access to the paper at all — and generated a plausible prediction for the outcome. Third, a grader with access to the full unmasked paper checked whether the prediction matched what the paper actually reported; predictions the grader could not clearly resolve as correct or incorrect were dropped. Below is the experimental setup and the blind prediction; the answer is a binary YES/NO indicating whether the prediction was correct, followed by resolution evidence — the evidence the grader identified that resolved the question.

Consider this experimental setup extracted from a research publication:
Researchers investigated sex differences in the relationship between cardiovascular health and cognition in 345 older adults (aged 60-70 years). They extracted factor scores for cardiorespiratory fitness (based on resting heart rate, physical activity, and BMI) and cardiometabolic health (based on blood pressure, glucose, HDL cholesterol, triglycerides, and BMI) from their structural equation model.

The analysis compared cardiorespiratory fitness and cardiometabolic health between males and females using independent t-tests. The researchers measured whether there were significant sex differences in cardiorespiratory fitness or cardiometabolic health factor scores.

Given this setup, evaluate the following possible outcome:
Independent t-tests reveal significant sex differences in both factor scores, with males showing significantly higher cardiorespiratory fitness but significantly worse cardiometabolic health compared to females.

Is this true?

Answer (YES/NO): YES